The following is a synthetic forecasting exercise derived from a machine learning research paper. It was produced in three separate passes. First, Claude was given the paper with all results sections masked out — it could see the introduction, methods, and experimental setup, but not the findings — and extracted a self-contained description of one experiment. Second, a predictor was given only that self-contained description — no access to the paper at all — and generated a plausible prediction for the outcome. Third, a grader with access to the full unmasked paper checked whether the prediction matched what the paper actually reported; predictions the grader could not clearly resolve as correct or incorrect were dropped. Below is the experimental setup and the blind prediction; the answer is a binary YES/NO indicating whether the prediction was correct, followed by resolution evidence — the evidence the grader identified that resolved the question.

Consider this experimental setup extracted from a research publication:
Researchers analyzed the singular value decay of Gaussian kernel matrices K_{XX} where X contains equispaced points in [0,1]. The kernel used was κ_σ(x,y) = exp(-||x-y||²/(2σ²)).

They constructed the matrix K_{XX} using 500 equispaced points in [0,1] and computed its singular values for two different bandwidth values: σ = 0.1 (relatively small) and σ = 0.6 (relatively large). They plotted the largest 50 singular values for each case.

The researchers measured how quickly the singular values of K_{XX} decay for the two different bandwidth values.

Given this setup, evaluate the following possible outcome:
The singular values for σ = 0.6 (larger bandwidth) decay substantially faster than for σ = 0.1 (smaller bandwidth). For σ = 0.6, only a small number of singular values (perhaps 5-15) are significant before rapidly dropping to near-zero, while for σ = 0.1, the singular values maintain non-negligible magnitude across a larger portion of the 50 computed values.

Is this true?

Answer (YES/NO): YES